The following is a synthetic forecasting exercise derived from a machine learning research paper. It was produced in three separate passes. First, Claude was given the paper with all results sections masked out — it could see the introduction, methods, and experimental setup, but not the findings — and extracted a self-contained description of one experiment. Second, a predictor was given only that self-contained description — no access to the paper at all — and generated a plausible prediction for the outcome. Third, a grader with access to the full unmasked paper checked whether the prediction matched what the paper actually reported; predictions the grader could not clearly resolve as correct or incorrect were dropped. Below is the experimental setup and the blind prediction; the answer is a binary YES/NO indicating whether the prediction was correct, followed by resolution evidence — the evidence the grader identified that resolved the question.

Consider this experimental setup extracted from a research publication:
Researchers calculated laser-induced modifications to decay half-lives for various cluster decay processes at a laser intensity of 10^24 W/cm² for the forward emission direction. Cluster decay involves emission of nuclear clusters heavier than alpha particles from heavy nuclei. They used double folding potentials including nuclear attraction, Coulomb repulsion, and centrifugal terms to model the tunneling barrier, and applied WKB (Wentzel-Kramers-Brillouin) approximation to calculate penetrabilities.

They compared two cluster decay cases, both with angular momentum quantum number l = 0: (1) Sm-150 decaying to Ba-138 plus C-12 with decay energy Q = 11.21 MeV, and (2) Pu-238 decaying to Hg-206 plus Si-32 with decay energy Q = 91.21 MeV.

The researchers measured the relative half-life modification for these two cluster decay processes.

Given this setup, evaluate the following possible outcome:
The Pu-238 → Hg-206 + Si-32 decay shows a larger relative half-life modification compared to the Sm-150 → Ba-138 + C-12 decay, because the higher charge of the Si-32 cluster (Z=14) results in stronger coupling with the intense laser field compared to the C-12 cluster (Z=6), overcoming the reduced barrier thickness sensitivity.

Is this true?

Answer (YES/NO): NO